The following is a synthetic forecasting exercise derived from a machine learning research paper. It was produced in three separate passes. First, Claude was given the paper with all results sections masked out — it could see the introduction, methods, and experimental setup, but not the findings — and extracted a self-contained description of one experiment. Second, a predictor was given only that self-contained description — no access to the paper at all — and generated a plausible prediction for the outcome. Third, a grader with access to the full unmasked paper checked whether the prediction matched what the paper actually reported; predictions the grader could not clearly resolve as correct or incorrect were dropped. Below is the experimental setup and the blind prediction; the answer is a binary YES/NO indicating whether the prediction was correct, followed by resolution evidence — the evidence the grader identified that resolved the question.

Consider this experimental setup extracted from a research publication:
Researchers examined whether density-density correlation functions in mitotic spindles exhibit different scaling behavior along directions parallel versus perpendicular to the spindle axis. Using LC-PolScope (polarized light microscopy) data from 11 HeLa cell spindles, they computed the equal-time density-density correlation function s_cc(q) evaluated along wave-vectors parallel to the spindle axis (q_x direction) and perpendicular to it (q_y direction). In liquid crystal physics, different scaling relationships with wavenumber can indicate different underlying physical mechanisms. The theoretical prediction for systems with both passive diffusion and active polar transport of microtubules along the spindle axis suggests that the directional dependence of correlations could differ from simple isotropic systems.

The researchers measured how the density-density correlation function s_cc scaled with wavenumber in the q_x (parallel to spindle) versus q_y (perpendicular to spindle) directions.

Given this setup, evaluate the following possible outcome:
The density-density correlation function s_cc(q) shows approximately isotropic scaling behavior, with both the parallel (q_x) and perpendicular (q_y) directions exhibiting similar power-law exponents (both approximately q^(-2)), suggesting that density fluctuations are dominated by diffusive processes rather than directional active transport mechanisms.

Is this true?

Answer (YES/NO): NO